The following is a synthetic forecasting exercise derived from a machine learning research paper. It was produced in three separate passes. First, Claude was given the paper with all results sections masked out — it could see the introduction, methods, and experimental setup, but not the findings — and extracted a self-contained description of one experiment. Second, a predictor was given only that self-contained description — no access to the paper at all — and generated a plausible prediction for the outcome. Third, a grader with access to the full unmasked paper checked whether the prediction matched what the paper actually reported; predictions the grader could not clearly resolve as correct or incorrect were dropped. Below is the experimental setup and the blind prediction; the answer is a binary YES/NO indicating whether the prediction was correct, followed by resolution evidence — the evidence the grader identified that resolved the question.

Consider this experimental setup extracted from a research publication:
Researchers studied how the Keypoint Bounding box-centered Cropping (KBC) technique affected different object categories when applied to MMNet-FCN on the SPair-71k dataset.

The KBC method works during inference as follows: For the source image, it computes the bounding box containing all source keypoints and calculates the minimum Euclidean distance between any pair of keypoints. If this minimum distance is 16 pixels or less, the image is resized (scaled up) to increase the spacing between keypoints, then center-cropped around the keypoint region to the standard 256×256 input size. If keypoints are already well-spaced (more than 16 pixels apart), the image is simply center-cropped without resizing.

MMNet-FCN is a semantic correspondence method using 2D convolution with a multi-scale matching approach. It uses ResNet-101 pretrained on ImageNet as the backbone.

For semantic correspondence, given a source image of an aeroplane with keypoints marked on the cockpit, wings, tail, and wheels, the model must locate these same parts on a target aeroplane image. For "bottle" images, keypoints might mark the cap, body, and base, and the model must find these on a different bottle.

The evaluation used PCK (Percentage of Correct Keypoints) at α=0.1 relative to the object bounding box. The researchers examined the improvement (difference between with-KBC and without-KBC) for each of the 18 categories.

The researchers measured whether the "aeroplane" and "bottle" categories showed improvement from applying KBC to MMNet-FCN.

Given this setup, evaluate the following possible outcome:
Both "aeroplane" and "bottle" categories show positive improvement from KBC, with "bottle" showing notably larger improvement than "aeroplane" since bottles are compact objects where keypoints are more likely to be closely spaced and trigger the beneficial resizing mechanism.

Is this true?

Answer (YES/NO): NO